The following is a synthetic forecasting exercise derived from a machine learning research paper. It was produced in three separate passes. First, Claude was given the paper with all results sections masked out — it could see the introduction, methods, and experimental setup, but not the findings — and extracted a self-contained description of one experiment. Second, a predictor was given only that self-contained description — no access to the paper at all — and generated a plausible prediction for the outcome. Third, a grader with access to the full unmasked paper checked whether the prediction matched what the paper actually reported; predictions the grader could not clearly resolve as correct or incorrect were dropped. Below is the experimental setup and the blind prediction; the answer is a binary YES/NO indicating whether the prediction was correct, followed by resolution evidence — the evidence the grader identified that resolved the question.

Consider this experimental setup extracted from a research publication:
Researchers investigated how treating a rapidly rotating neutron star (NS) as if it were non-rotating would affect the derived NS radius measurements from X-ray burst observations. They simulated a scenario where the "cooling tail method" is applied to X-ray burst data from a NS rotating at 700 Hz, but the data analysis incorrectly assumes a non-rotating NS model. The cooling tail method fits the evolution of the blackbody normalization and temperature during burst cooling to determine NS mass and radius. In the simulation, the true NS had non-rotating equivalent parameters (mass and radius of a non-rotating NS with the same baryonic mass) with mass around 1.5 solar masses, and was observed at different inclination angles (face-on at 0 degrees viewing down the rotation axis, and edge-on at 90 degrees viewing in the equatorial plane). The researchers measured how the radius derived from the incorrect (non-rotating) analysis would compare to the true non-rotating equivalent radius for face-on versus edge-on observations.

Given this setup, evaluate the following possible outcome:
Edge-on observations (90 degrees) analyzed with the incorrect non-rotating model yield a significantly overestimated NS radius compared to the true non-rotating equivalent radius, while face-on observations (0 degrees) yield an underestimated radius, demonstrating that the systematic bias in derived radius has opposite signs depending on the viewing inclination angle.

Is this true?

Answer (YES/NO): NO